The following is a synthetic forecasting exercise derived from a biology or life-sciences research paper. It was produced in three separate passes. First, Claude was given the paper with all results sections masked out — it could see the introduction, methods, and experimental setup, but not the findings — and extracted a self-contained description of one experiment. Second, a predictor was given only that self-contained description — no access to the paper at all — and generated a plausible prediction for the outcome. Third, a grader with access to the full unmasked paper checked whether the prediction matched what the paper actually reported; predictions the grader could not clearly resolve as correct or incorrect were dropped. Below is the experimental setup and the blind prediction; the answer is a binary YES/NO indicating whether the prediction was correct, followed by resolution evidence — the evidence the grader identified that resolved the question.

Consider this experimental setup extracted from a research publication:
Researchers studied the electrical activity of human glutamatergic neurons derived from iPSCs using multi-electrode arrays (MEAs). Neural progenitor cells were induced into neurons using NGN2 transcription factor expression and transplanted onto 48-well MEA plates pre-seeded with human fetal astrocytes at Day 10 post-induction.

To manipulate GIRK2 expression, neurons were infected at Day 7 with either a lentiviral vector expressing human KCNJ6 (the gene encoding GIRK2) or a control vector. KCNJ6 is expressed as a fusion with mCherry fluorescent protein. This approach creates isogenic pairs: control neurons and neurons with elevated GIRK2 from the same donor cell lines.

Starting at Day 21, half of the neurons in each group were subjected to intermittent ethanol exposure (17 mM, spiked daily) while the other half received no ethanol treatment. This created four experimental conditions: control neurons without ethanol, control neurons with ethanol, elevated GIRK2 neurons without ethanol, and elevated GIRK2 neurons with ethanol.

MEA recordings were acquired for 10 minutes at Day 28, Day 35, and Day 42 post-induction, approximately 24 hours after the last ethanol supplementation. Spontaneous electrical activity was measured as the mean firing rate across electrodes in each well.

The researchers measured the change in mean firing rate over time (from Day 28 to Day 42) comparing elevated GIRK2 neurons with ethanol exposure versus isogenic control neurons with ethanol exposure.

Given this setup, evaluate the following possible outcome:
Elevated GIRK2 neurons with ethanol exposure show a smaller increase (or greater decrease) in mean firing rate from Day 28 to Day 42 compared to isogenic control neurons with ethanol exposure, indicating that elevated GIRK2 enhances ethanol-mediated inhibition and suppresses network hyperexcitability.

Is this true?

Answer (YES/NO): YES